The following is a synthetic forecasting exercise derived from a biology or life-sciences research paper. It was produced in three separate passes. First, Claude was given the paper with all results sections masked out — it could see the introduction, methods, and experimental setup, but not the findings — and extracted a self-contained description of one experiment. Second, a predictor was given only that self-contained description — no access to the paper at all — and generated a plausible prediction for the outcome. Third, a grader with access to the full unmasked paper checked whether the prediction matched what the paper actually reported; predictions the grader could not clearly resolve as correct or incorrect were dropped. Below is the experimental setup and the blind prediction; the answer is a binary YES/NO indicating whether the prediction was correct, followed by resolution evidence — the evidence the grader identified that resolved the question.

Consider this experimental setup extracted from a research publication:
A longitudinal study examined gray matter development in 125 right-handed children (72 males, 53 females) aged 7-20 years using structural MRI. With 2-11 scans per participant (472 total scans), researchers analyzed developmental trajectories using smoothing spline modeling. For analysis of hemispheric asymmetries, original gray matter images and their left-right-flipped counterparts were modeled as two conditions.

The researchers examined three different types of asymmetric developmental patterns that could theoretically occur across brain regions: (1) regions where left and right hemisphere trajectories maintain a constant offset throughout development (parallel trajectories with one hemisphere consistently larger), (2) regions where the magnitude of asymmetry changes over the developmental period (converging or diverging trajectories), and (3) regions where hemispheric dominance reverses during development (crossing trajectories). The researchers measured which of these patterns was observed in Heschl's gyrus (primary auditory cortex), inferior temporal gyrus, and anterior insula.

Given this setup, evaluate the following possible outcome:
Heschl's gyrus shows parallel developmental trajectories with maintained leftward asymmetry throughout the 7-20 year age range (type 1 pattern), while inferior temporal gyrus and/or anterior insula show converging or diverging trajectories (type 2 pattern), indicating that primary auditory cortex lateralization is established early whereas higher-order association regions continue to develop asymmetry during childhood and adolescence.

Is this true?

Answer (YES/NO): NO